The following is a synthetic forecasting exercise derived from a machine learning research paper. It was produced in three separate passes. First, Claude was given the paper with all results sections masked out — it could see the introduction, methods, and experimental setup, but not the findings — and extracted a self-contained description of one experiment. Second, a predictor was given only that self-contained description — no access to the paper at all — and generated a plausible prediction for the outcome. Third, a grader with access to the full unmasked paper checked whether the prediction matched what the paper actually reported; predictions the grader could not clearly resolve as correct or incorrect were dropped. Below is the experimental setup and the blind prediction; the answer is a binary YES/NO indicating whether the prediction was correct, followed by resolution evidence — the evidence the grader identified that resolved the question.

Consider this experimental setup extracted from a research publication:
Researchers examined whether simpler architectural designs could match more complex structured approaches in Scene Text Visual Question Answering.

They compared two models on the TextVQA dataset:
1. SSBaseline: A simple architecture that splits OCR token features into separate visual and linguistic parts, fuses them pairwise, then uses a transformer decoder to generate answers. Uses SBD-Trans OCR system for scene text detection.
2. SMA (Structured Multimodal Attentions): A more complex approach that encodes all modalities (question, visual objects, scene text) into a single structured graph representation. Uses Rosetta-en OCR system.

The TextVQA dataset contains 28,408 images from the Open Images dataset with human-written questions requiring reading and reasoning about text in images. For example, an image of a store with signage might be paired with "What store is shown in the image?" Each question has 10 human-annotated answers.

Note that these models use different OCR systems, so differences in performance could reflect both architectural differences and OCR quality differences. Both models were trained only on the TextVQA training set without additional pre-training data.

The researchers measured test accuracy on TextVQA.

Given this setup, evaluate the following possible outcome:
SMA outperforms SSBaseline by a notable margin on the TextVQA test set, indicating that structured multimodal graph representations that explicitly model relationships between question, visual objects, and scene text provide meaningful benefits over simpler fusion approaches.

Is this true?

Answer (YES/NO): NO